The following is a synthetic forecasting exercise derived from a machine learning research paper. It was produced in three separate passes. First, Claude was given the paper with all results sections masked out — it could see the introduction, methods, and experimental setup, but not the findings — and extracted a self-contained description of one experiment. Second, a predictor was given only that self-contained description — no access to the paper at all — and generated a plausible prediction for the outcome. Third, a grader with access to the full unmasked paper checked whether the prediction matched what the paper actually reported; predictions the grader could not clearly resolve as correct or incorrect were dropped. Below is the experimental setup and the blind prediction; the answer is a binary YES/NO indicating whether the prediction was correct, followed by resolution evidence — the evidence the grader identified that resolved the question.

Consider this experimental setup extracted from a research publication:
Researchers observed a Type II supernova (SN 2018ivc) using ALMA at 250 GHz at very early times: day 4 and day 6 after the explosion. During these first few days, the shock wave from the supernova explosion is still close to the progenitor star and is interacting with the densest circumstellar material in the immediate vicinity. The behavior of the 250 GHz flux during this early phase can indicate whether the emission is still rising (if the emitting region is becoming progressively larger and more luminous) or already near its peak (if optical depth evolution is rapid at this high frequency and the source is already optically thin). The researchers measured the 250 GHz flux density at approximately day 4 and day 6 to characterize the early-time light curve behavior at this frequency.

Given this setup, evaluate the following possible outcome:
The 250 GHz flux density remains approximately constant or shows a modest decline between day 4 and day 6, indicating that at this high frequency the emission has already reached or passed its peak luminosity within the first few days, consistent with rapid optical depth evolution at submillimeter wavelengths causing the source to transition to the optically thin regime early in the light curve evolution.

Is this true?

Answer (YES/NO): YES